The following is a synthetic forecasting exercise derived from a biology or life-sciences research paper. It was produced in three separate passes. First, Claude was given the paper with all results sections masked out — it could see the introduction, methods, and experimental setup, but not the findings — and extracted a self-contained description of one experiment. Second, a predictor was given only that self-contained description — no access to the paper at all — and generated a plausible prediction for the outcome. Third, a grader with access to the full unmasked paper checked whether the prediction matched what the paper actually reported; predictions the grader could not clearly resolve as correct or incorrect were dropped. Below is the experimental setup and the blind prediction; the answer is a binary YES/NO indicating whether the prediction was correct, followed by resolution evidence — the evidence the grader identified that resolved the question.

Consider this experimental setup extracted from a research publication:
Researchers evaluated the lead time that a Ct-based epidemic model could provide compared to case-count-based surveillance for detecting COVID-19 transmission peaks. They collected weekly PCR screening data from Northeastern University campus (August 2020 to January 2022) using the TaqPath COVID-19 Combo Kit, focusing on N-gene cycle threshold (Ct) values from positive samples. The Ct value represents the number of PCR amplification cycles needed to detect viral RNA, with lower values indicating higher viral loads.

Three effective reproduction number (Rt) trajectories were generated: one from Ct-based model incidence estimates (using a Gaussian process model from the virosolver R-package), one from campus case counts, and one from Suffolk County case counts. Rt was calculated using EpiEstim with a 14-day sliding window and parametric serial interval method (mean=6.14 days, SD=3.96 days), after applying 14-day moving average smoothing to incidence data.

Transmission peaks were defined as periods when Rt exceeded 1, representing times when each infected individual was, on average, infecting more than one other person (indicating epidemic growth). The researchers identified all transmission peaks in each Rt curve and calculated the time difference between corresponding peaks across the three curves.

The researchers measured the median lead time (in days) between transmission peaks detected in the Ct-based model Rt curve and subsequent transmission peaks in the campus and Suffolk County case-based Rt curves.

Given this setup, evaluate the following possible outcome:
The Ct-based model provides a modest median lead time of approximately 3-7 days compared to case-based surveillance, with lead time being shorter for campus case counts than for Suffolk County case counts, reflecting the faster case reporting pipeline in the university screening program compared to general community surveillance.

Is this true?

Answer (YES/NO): NO